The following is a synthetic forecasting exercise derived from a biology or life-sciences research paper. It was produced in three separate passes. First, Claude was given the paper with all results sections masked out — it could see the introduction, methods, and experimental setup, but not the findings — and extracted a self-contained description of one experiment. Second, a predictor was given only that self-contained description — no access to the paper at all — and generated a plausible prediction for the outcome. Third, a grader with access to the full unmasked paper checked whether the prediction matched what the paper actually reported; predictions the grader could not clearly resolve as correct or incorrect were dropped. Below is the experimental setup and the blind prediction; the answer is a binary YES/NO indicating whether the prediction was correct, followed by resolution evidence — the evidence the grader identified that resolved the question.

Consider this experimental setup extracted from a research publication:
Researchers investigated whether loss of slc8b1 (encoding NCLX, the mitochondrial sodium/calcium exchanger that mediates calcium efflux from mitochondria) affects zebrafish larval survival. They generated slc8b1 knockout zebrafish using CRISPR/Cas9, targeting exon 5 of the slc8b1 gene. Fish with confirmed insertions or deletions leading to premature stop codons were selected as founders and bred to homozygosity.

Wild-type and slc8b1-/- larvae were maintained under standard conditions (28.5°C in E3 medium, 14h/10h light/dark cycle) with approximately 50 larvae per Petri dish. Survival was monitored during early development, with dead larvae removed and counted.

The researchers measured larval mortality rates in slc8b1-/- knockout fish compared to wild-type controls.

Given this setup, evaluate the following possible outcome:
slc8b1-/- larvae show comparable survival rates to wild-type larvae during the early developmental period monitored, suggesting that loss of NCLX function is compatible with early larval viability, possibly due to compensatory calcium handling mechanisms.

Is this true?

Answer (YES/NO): NO